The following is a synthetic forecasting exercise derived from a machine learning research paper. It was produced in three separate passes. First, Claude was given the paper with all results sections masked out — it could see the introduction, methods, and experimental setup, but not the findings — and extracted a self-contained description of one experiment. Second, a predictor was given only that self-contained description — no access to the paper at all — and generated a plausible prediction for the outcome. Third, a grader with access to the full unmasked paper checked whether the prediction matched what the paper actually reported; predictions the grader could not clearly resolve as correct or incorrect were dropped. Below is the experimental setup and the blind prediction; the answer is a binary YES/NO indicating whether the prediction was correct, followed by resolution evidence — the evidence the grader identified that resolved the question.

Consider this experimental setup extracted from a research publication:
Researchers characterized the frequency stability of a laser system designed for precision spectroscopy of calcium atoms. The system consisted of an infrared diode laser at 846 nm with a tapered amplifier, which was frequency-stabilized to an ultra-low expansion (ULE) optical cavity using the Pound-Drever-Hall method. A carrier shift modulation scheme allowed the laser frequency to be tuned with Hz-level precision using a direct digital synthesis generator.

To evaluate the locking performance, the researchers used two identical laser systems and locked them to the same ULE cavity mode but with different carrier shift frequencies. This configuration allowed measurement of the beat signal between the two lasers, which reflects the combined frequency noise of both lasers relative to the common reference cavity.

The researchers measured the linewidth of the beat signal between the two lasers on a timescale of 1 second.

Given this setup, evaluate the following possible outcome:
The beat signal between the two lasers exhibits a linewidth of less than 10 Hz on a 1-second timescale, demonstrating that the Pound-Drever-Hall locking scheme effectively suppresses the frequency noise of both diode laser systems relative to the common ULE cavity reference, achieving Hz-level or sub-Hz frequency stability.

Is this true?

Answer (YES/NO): YES